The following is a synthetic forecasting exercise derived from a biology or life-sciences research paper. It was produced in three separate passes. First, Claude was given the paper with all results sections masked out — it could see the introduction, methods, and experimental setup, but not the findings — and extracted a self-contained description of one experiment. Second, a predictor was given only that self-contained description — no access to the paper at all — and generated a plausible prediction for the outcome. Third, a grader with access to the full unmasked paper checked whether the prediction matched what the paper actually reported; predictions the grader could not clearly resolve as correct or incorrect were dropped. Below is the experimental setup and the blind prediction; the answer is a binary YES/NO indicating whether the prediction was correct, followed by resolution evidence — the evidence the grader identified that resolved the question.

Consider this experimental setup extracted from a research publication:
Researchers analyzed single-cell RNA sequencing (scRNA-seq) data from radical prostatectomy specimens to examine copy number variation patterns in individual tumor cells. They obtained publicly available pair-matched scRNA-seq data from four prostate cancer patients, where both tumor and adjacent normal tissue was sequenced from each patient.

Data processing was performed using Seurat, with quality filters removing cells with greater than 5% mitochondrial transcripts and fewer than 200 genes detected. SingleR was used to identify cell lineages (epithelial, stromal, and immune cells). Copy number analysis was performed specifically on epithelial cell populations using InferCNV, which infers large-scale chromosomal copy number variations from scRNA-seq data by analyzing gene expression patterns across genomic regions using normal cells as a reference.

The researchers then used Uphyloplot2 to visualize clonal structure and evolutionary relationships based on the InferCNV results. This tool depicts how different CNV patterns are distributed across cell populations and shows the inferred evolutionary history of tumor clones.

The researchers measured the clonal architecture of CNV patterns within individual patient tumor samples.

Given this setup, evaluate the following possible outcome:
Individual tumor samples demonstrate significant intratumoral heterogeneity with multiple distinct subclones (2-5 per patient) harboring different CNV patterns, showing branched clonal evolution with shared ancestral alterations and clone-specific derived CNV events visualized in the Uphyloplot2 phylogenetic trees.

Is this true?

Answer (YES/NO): YES